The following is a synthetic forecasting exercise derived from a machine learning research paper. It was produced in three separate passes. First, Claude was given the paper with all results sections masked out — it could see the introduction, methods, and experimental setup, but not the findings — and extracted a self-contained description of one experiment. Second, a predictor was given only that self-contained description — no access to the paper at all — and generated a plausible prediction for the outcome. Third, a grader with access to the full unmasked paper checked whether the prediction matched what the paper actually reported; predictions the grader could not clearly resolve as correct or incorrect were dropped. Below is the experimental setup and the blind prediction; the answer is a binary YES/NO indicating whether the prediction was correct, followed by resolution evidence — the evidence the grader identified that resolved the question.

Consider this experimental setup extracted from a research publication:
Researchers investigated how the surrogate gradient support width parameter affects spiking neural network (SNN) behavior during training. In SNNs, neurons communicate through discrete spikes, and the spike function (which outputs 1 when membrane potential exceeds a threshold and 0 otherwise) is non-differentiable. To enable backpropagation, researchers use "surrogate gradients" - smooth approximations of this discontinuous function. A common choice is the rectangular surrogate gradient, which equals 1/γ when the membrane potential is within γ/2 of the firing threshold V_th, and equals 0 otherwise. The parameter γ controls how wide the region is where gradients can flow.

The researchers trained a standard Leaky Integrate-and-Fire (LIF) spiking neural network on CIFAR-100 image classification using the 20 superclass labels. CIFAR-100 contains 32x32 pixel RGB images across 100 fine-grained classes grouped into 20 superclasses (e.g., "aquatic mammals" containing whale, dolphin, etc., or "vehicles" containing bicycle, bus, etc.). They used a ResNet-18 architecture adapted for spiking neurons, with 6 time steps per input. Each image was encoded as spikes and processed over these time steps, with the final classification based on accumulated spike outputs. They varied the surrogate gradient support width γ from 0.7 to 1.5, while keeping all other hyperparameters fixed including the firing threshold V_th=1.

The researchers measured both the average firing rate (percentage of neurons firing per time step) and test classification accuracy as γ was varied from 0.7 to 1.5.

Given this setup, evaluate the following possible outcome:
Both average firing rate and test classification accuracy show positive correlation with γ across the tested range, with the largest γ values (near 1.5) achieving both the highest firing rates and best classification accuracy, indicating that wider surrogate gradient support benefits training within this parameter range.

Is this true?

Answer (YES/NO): NO